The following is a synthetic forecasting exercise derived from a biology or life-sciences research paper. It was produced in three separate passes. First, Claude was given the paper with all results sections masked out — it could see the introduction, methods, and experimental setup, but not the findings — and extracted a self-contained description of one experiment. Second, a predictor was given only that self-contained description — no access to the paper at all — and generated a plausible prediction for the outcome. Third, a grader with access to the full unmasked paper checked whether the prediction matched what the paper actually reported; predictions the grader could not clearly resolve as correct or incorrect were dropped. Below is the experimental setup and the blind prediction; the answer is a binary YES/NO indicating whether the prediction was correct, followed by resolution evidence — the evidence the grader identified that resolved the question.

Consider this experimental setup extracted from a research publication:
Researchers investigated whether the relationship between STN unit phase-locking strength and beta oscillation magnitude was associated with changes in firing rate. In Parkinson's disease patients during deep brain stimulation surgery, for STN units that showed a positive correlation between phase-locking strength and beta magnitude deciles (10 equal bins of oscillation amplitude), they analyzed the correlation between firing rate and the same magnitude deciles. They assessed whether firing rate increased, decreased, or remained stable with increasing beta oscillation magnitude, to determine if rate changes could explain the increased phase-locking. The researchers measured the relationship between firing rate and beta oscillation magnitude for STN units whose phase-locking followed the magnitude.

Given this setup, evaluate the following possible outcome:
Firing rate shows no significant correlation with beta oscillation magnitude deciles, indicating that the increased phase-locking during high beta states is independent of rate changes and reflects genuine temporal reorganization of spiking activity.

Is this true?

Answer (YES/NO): NO